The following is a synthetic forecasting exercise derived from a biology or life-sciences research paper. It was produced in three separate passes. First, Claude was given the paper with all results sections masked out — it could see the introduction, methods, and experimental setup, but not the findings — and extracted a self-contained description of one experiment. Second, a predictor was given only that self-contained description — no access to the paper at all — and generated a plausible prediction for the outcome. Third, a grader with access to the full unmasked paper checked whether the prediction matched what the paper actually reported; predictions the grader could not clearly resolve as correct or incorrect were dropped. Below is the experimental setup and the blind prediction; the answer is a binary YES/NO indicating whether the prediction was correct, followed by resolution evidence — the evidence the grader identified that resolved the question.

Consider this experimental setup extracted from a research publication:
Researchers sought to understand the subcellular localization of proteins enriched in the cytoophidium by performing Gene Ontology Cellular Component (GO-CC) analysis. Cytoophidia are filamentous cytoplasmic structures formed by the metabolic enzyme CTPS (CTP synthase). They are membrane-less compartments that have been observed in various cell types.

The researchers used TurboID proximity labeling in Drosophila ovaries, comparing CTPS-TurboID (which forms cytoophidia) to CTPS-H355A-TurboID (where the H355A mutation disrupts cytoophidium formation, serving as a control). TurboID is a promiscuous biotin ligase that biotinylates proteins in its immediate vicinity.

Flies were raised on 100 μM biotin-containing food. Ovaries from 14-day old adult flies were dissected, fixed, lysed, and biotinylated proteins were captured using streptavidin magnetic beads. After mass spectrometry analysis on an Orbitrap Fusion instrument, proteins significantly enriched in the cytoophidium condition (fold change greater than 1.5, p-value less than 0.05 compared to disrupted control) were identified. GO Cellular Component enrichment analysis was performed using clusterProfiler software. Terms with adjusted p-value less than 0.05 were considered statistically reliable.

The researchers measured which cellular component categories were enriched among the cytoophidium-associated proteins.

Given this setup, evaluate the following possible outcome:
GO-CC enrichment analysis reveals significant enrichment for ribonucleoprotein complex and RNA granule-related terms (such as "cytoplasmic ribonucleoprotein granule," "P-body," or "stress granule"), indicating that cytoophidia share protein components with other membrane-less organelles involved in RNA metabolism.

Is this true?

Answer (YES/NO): NO